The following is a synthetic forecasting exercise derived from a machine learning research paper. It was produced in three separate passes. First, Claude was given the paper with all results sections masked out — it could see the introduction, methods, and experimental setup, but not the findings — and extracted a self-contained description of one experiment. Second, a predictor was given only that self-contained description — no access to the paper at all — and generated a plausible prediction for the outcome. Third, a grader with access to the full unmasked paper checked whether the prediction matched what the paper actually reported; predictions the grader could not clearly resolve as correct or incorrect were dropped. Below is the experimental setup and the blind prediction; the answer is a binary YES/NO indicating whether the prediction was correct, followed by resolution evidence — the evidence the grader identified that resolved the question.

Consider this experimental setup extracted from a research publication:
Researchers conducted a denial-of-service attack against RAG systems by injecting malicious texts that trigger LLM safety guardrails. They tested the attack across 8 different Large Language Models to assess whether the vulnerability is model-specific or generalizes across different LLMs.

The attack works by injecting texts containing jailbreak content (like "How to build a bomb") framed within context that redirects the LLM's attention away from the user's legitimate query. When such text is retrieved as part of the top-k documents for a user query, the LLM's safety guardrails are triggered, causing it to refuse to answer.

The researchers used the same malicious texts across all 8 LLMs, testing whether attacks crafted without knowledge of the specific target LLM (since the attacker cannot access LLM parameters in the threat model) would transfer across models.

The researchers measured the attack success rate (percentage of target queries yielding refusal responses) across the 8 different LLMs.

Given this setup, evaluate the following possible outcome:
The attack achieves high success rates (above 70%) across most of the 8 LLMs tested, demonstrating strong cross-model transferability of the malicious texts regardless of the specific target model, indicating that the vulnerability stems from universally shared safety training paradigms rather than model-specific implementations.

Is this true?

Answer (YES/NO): NO